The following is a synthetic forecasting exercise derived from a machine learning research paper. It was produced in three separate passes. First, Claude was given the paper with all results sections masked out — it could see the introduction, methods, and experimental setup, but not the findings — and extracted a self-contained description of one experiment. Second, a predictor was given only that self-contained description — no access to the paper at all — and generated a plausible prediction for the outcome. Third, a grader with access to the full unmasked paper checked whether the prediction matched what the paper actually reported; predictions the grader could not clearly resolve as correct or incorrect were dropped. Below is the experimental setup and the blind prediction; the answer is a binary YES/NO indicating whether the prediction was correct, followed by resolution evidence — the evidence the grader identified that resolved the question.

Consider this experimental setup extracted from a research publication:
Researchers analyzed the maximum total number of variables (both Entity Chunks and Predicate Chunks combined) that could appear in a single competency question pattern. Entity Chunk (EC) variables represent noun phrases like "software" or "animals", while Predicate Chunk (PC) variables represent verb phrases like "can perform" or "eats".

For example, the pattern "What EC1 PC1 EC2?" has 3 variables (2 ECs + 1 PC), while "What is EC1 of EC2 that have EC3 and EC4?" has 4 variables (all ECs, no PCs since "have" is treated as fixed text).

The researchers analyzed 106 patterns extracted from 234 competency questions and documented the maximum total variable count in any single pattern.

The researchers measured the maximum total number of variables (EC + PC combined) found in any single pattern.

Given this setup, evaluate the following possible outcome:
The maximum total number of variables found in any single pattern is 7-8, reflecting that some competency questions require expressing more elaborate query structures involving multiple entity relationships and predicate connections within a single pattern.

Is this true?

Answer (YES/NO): NO